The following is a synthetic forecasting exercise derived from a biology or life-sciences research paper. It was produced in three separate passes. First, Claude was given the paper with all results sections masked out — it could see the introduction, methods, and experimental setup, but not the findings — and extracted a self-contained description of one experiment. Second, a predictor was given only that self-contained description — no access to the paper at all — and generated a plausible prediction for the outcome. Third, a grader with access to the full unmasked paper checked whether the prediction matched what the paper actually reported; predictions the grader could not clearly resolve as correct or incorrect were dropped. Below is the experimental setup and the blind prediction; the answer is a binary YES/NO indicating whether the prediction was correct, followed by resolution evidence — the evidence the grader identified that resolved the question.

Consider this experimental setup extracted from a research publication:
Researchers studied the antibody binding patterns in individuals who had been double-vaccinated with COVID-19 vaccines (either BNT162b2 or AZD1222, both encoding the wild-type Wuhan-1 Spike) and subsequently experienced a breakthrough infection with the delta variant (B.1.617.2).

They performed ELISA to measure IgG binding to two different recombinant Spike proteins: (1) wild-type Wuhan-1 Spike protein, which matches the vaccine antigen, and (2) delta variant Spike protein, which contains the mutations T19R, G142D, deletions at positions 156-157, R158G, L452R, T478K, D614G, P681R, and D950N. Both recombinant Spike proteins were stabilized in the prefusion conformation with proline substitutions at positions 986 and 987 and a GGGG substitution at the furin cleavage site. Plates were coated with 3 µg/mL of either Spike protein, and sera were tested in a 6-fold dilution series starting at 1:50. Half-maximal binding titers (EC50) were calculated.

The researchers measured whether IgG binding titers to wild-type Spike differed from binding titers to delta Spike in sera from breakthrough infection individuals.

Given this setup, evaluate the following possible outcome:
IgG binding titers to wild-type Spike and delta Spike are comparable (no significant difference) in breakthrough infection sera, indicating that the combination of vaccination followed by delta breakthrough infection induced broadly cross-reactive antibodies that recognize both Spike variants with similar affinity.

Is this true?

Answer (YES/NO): YES